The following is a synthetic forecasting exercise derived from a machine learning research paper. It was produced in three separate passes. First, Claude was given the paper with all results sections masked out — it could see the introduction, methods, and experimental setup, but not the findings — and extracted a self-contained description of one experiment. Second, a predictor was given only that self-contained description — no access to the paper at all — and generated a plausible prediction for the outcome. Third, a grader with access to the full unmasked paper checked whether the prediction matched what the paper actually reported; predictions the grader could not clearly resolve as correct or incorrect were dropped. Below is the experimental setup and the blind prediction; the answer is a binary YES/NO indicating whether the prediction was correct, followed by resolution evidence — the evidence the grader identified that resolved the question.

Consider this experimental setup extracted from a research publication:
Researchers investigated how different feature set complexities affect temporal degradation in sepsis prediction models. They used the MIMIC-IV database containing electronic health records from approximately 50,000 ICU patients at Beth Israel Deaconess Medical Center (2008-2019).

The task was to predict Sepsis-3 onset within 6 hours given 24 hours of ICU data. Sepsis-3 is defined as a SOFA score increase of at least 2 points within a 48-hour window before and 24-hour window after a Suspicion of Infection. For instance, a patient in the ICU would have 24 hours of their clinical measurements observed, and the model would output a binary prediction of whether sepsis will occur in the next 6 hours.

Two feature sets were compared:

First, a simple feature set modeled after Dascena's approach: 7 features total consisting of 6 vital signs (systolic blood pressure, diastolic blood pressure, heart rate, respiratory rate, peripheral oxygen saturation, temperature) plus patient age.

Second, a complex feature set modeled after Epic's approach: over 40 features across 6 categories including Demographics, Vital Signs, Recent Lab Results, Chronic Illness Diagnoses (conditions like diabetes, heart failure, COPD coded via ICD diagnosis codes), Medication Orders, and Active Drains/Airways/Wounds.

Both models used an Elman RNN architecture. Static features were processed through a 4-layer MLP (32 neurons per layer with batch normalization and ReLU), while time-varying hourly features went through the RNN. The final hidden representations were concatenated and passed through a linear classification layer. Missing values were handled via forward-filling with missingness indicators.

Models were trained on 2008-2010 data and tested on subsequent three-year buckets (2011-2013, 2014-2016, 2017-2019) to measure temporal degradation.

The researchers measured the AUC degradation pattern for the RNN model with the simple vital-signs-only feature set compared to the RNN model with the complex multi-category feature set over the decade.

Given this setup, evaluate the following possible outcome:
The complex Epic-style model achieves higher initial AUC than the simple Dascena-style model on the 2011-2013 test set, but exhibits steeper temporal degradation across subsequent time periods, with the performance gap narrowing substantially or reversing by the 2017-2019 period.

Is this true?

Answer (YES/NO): NO